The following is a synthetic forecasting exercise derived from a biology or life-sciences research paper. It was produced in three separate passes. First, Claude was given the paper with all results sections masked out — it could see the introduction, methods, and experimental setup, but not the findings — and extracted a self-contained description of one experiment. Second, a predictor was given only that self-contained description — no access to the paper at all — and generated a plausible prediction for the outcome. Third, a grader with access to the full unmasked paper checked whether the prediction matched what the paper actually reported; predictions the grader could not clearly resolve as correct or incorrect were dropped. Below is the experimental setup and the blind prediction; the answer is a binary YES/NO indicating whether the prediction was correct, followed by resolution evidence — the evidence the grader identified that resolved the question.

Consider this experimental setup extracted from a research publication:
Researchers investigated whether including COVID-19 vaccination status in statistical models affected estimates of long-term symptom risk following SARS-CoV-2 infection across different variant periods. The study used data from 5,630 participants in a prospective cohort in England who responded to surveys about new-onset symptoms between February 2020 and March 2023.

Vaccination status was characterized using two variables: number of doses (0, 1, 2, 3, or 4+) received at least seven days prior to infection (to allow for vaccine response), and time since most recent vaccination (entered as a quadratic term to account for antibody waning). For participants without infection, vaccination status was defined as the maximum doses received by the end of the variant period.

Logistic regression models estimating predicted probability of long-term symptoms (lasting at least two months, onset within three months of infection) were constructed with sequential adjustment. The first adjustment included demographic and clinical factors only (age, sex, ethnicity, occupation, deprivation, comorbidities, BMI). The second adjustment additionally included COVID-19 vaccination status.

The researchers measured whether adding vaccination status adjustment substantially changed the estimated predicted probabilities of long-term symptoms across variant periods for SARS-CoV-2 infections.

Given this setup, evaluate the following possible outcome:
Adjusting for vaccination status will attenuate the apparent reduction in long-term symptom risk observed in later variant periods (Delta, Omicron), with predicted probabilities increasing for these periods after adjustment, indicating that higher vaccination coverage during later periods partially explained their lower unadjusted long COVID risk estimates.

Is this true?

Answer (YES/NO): NO